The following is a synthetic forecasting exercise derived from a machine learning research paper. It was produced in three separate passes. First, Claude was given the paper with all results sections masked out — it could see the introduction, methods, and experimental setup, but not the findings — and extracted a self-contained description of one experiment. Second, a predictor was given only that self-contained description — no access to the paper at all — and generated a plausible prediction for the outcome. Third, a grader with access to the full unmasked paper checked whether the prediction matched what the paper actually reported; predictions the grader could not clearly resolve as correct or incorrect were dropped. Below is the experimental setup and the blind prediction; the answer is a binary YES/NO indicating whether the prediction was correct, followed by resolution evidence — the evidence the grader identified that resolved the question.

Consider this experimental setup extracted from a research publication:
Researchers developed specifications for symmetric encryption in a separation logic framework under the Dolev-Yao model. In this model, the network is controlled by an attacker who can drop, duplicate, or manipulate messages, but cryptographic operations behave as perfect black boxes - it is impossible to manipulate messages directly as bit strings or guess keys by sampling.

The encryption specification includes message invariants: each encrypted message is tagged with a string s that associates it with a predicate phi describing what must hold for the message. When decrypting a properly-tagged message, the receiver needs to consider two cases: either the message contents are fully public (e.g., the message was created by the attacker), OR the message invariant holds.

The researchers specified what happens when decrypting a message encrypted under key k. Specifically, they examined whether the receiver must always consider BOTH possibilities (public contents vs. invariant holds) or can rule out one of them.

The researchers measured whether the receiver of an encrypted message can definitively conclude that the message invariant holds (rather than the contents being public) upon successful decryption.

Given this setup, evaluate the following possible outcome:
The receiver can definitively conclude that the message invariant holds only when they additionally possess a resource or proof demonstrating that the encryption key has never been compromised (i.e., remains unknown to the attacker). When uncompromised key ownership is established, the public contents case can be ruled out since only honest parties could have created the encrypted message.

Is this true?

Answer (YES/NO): YES